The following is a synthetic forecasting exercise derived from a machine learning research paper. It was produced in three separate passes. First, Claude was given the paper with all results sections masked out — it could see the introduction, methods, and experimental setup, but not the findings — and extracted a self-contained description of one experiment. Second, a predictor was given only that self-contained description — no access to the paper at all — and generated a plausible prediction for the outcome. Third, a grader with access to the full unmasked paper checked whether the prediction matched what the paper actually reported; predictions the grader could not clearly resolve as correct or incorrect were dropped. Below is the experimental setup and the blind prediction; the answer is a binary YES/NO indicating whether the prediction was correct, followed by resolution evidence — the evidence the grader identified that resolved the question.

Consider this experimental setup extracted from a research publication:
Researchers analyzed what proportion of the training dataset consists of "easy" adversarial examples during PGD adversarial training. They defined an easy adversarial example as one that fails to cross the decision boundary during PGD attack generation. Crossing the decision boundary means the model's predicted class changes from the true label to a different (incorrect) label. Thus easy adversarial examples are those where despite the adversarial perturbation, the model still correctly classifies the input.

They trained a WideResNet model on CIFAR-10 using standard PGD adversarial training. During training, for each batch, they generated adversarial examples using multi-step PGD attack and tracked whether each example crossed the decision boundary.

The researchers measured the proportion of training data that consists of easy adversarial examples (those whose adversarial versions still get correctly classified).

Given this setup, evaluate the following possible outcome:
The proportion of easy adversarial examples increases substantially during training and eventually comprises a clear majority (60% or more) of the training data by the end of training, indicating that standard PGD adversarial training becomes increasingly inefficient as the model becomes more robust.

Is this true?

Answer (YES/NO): NO